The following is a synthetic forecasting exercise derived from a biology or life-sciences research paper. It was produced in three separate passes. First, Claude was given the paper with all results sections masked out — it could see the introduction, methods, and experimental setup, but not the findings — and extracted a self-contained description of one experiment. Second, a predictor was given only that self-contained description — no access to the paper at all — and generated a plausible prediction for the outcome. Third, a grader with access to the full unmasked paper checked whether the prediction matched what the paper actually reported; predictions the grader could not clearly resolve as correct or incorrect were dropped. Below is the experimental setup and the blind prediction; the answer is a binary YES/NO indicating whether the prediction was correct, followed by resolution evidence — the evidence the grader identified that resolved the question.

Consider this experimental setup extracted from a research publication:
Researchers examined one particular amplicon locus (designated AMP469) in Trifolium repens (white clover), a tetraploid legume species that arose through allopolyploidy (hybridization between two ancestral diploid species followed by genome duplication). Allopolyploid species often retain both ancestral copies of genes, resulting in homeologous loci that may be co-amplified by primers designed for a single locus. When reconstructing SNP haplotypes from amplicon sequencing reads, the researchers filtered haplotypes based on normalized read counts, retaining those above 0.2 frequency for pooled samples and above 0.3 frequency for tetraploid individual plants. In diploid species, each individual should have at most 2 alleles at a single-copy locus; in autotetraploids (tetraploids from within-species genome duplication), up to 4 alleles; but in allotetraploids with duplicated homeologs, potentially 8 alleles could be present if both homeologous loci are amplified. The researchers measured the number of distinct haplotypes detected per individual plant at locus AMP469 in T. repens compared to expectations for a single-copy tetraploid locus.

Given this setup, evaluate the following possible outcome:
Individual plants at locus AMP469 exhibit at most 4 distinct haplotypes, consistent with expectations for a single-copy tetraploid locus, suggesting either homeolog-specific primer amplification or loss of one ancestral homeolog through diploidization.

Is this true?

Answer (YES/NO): NO